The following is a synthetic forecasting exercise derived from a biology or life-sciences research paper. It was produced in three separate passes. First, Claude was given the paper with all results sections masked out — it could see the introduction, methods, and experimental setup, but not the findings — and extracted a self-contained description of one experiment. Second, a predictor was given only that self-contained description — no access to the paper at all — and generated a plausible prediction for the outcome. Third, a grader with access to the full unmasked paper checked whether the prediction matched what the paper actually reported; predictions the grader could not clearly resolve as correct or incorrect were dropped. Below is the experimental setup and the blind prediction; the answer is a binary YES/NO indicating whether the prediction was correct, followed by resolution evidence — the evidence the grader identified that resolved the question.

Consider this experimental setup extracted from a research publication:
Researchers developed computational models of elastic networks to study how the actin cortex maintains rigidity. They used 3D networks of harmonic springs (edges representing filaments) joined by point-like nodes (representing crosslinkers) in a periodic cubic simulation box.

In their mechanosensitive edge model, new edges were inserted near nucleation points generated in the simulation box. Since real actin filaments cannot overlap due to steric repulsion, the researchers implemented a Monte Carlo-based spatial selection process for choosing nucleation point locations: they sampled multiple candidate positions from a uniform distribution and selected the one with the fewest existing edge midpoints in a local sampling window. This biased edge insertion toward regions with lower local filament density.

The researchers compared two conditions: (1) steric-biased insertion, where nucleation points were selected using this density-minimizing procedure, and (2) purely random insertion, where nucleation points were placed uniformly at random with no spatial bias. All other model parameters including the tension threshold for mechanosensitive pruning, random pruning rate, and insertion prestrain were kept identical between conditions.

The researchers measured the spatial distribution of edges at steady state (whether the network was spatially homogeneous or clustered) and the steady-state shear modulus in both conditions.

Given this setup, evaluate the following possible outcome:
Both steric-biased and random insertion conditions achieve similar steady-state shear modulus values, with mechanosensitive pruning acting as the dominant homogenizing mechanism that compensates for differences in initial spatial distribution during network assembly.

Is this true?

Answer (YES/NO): NO